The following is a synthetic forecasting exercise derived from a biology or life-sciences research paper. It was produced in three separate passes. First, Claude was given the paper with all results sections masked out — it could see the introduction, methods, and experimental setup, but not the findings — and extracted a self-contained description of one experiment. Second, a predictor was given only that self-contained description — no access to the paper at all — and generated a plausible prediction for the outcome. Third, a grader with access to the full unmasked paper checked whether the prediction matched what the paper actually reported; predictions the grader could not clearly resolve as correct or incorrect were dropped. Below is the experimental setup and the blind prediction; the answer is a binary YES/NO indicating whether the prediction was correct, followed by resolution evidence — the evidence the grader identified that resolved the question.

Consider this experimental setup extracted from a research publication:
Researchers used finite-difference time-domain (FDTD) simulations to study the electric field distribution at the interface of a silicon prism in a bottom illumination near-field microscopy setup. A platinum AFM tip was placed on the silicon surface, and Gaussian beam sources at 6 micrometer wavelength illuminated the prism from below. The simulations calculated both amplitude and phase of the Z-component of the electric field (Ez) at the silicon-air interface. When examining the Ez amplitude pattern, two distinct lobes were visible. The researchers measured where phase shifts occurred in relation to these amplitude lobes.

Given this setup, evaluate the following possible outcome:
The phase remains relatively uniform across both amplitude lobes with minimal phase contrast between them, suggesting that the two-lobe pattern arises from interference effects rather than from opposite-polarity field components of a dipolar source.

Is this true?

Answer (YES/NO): NO